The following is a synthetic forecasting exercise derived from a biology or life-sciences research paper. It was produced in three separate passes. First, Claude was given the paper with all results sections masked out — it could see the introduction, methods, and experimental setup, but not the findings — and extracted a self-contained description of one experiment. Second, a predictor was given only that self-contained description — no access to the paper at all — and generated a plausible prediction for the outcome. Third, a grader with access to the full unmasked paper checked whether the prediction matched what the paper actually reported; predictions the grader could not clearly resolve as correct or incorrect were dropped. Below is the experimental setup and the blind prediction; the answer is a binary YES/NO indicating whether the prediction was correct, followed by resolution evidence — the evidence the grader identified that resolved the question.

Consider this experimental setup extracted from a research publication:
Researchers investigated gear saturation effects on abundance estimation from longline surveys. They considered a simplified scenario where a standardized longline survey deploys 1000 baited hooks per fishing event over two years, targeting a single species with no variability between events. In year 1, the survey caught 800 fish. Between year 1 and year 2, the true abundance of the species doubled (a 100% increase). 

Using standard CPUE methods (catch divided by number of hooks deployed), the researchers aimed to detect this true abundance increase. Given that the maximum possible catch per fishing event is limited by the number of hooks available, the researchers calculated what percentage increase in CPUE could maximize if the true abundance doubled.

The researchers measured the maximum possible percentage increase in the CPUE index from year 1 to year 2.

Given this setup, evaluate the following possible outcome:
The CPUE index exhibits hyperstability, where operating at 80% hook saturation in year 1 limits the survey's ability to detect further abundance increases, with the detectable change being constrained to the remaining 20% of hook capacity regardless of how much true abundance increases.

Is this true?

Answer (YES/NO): NO